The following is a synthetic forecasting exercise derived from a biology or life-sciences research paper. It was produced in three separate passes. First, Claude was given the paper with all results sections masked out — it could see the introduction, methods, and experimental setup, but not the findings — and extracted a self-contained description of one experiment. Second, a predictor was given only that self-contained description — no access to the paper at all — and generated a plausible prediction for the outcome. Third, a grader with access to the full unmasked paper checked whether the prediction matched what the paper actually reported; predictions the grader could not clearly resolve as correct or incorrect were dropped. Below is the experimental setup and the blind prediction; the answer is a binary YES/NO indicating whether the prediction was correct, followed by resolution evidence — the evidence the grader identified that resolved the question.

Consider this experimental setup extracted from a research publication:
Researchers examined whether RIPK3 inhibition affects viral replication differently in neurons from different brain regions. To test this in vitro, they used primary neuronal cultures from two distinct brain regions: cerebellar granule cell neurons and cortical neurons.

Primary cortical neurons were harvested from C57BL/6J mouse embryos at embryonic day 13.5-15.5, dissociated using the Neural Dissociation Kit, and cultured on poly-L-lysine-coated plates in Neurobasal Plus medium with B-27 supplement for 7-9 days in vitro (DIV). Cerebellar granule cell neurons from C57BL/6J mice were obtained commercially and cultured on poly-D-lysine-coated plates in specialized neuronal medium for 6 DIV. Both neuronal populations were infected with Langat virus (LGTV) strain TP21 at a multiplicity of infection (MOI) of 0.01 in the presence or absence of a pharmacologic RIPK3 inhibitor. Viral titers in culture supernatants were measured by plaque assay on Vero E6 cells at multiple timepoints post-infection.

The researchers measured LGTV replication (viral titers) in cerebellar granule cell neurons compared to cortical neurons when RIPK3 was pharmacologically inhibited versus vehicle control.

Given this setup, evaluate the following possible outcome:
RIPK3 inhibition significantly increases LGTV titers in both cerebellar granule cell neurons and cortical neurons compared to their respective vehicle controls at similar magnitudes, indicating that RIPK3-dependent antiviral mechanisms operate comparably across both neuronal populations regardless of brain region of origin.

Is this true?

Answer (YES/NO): NO